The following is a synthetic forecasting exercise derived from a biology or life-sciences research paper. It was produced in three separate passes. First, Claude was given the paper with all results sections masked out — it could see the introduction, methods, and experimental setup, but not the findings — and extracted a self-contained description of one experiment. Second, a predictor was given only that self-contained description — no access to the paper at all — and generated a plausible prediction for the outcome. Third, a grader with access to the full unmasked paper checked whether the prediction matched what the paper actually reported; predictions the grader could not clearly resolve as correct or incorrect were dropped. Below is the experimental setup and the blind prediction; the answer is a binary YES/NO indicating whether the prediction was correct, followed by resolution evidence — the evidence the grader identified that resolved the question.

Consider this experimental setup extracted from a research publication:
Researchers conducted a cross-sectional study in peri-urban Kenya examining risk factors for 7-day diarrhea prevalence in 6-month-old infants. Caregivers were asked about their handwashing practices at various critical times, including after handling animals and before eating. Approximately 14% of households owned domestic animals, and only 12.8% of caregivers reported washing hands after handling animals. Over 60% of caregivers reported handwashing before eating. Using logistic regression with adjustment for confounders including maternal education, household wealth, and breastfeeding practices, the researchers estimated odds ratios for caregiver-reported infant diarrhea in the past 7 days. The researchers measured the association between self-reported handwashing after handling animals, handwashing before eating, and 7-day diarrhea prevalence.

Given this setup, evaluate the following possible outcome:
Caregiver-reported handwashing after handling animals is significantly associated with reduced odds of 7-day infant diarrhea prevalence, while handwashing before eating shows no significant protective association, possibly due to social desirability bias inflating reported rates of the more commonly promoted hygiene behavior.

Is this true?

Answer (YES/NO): NO